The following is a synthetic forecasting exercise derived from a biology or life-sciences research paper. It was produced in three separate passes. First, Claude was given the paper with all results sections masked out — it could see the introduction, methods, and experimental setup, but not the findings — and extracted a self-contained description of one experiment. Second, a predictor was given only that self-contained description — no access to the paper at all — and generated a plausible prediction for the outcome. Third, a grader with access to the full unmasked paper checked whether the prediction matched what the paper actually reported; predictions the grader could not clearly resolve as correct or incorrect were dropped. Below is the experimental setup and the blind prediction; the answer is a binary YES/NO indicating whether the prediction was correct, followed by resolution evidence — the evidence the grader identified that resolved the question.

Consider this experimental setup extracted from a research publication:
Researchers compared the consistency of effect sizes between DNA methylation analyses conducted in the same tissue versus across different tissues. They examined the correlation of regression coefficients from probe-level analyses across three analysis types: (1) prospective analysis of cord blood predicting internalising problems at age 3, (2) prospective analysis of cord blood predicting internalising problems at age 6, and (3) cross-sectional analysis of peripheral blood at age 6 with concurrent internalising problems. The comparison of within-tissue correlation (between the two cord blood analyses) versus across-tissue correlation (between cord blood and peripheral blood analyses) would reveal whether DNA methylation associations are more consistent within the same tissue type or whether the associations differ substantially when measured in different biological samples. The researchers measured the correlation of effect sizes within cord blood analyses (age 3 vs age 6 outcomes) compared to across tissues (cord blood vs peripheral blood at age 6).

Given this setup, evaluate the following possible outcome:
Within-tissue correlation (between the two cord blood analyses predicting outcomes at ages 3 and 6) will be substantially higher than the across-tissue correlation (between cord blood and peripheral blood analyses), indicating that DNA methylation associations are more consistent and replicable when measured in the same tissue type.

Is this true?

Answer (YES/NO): YES